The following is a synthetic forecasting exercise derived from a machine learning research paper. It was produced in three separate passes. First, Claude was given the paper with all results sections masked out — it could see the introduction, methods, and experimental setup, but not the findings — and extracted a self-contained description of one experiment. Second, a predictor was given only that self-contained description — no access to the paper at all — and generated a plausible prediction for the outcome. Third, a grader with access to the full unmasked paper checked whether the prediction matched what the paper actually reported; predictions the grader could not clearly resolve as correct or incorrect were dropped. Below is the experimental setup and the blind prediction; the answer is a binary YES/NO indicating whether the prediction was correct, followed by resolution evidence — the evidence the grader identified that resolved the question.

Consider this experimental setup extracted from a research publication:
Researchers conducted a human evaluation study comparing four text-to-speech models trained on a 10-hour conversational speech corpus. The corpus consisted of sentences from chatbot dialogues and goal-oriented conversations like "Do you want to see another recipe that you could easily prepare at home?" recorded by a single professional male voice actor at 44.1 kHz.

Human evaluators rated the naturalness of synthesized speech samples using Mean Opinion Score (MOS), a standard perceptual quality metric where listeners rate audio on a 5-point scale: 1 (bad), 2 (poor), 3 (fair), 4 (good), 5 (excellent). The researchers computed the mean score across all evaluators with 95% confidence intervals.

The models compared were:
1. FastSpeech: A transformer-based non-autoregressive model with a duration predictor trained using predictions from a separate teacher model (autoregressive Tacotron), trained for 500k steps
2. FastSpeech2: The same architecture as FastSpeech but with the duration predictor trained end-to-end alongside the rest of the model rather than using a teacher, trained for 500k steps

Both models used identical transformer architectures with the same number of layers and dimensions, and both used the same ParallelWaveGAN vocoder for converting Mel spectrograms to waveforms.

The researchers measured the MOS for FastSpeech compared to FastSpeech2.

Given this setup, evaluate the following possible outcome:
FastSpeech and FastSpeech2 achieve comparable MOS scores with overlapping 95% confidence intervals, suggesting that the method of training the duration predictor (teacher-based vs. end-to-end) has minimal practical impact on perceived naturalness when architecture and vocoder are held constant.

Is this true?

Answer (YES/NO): YES